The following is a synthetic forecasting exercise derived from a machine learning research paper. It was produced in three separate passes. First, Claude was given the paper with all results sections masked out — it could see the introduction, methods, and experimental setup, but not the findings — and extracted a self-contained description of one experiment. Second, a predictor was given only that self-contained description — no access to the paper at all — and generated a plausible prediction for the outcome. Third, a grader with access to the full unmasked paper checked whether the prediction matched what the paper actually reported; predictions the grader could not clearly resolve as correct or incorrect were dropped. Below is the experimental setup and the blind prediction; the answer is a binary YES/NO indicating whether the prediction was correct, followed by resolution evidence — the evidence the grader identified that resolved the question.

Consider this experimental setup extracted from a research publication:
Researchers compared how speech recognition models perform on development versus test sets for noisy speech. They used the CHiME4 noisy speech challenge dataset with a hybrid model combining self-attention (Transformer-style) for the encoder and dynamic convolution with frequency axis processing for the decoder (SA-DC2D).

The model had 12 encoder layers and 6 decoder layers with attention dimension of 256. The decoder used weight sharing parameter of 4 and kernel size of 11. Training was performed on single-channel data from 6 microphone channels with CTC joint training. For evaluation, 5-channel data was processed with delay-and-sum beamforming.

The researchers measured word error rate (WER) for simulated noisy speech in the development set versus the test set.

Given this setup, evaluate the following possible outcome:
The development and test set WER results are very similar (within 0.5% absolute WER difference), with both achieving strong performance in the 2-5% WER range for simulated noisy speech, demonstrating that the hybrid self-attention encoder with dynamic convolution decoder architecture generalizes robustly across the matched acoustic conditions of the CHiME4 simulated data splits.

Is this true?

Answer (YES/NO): NO